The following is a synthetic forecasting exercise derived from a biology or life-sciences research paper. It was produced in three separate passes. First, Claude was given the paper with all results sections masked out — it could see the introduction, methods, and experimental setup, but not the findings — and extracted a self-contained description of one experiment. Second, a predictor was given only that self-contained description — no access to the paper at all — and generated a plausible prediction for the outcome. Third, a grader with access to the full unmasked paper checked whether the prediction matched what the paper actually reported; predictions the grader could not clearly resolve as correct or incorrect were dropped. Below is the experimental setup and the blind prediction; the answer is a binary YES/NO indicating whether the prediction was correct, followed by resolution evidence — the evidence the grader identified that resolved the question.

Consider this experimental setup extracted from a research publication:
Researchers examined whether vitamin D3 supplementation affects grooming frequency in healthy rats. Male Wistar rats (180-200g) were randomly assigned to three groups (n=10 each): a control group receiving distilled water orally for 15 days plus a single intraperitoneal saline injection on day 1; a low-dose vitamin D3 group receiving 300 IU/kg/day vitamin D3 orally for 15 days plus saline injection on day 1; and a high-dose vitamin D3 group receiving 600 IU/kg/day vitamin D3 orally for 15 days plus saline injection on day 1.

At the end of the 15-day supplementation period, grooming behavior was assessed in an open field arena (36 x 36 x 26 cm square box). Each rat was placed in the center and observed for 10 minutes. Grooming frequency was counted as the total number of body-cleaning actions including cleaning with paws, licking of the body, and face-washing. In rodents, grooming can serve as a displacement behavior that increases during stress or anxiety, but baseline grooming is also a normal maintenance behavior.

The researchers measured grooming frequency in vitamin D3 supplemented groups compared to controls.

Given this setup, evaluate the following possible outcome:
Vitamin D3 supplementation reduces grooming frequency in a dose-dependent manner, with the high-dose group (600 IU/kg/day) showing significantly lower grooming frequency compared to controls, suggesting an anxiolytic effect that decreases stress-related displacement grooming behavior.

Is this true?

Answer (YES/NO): NO